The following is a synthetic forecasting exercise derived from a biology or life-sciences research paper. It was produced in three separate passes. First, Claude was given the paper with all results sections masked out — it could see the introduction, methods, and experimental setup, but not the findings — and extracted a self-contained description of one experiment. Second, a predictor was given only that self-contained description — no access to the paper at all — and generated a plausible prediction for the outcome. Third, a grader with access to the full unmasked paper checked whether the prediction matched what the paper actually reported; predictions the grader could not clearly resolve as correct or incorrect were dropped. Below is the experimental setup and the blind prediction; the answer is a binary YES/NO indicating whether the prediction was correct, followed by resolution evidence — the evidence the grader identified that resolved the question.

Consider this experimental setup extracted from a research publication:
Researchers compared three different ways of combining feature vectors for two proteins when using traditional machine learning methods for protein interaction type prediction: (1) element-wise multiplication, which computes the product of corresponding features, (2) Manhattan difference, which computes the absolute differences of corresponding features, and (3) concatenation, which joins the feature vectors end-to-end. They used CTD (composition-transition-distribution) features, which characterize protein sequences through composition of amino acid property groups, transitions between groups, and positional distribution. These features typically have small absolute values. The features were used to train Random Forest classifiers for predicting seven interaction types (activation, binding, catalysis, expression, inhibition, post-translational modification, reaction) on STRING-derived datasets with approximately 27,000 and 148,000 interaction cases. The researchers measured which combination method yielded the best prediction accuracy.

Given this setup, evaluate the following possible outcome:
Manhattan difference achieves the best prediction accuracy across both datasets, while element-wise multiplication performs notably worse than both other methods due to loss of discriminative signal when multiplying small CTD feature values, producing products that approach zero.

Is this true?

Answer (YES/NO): NO